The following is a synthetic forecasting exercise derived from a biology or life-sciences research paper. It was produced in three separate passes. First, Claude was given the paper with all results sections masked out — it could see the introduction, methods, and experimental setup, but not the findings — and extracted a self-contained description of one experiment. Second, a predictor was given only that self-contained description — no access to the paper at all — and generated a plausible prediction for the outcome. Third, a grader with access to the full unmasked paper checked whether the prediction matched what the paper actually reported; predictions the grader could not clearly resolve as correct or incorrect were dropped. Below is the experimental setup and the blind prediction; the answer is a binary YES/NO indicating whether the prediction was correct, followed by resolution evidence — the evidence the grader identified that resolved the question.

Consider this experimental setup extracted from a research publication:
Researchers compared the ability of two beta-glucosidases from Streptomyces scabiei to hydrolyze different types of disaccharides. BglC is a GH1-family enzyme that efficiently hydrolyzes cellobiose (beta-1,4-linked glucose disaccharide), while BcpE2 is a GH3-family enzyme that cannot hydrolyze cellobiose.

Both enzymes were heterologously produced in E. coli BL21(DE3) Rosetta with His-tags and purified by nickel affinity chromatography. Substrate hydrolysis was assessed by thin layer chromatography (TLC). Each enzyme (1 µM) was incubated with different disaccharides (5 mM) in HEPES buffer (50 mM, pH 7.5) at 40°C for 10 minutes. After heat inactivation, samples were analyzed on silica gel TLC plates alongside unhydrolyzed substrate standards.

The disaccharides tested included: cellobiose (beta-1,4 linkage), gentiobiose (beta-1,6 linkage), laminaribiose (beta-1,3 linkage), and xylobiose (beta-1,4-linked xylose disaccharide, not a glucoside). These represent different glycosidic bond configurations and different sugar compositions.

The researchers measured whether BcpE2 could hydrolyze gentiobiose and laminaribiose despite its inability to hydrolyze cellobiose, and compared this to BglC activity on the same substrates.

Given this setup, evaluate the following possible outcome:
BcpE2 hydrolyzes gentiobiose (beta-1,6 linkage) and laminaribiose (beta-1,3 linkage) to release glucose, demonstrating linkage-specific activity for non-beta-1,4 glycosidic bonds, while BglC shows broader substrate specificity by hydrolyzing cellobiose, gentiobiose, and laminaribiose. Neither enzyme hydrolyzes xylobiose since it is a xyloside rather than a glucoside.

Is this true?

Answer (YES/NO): NO